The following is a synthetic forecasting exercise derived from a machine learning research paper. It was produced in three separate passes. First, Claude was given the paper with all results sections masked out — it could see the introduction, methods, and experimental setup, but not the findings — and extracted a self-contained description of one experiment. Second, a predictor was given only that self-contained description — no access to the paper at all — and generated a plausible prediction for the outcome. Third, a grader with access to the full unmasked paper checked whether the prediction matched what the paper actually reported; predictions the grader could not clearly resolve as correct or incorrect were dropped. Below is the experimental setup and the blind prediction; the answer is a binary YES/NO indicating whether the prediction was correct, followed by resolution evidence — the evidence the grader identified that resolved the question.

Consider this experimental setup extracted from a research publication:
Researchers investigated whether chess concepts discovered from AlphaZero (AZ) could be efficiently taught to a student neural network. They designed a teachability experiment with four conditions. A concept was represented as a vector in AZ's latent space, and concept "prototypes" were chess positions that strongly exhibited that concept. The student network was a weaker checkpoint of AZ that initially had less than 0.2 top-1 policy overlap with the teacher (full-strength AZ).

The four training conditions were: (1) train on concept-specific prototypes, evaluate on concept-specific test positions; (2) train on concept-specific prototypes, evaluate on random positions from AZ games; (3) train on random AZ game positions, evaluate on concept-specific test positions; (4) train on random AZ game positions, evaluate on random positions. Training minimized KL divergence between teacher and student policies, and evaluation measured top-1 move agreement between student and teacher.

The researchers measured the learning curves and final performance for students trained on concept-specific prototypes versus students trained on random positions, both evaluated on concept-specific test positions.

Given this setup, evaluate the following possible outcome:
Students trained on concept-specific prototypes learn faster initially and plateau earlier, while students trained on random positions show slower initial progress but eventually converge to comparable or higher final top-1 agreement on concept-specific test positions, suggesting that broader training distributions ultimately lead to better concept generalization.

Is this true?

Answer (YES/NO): NO